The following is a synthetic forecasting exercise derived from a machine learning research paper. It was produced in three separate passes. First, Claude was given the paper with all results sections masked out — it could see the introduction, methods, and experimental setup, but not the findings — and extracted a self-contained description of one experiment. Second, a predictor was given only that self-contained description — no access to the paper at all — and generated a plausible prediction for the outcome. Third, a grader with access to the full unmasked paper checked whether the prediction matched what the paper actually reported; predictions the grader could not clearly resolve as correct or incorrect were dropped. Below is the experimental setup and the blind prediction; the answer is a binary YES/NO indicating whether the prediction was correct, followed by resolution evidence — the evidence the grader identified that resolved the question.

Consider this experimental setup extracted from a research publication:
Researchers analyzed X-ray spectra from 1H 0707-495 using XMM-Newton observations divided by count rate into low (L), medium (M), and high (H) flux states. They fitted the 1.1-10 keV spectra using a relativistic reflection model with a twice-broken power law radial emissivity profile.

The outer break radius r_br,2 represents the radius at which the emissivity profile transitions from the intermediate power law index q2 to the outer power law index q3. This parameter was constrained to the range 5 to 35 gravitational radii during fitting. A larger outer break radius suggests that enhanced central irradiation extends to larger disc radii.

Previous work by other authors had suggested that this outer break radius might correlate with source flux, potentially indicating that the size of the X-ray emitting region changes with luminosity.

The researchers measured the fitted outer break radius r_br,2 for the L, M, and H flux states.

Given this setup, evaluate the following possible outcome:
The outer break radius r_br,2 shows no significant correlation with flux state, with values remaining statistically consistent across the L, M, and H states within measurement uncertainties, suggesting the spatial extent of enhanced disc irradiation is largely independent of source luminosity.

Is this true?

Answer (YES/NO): NO